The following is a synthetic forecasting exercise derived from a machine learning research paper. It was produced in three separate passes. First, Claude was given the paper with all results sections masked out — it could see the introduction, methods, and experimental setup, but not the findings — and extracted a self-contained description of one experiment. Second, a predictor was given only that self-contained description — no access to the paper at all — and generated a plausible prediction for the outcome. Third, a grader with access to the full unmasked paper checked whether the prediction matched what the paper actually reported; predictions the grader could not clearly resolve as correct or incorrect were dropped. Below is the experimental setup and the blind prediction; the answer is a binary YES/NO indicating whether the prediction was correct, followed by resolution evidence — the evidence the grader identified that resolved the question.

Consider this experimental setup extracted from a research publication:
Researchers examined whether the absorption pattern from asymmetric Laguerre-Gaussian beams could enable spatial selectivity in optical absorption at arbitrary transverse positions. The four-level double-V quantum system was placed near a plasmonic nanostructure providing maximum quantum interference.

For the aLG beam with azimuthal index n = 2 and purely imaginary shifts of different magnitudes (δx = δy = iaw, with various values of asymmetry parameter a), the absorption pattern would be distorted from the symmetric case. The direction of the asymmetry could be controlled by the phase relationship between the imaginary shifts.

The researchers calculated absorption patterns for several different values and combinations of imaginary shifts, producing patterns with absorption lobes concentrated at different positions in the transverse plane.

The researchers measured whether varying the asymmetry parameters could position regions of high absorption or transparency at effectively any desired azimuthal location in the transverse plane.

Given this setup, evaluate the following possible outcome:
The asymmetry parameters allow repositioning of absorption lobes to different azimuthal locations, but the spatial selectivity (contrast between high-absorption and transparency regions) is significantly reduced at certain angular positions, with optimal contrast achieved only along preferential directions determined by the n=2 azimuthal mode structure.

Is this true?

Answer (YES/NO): NO